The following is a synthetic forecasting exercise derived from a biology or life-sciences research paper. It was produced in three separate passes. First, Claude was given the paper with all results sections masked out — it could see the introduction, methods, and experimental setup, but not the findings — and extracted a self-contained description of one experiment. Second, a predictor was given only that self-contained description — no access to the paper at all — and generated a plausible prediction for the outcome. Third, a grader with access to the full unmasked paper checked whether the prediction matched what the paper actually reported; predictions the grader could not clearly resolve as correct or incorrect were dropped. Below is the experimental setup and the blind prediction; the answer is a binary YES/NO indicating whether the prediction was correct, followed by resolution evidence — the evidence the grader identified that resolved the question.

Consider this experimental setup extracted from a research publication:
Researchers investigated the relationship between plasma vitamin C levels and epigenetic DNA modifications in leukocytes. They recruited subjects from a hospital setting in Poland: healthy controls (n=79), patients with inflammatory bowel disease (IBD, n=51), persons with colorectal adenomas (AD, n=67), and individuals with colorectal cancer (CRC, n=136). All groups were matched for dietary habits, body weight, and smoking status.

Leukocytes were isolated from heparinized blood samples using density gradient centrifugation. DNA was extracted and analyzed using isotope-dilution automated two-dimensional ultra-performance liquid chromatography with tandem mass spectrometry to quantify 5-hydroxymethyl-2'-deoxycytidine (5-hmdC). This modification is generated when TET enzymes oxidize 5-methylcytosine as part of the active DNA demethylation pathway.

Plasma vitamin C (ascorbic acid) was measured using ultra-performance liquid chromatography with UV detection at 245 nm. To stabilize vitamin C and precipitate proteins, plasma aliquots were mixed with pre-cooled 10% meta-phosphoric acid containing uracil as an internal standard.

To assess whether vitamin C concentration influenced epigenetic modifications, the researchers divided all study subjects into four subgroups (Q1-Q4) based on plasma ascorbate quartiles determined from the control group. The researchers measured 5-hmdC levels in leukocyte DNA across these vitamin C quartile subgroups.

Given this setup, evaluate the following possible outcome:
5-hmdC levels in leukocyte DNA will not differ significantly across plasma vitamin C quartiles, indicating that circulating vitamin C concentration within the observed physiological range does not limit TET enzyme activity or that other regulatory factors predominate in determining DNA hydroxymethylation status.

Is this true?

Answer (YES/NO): NO